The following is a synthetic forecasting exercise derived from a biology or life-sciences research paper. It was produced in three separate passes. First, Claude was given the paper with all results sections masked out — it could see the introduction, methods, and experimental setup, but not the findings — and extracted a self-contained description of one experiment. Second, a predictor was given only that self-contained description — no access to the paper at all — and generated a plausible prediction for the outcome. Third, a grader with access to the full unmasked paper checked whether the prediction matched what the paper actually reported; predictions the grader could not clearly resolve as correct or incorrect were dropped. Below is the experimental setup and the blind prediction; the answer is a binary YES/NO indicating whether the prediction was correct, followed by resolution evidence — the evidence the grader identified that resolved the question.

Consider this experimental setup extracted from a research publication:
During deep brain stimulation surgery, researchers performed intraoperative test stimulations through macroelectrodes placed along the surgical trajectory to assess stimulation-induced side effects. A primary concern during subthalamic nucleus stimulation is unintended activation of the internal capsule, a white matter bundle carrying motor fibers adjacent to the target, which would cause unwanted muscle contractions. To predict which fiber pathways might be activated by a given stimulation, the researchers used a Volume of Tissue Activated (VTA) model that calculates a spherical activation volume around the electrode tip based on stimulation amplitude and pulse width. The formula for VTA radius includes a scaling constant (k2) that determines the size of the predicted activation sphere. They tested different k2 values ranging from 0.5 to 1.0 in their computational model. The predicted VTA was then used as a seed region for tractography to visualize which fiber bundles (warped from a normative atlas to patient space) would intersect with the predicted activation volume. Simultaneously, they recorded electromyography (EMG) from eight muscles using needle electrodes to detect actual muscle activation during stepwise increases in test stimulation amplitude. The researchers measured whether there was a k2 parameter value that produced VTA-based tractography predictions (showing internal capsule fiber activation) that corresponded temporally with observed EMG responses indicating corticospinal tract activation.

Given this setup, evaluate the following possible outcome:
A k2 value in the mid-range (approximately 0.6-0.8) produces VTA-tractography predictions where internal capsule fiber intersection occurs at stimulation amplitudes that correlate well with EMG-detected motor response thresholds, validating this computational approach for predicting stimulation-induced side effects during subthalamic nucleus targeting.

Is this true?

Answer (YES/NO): NO